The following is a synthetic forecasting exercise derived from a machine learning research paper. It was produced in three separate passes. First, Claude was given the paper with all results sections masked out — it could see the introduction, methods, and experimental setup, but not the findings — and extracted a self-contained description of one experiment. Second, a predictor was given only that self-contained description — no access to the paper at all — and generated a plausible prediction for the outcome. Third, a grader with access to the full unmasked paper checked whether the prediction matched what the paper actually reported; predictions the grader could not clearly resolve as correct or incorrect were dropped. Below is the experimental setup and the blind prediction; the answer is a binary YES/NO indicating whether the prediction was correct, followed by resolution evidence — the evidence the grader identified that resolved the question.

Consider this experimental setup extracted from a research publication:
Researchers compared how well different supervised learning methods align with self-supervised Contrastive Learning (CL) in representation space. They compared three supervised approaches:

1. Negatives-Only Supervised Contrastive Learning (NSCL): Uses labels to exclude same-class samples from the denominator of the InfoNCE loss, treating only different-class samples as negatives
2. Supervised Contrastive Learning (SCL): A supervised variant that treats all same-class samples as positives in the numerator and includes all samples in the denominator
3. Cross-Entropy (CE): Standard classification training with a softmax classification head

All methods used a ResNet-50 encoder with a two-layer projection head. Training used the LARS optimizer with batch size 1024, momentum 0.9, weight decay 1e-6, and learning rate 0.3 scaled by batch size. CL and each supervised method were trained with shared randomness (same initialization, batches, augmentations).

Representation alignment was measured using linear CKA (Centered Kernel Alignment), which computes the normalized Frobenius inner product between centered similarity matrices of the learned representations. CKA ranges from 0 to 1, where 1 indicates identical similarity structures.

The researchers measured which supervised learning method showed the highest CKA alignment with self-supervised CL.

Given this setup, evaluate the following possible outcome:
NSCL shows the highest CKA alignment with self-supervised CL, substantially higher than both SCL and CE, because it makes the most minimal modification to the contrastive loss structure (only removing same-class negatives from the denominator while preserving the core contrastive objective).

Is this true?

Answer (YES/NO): YES